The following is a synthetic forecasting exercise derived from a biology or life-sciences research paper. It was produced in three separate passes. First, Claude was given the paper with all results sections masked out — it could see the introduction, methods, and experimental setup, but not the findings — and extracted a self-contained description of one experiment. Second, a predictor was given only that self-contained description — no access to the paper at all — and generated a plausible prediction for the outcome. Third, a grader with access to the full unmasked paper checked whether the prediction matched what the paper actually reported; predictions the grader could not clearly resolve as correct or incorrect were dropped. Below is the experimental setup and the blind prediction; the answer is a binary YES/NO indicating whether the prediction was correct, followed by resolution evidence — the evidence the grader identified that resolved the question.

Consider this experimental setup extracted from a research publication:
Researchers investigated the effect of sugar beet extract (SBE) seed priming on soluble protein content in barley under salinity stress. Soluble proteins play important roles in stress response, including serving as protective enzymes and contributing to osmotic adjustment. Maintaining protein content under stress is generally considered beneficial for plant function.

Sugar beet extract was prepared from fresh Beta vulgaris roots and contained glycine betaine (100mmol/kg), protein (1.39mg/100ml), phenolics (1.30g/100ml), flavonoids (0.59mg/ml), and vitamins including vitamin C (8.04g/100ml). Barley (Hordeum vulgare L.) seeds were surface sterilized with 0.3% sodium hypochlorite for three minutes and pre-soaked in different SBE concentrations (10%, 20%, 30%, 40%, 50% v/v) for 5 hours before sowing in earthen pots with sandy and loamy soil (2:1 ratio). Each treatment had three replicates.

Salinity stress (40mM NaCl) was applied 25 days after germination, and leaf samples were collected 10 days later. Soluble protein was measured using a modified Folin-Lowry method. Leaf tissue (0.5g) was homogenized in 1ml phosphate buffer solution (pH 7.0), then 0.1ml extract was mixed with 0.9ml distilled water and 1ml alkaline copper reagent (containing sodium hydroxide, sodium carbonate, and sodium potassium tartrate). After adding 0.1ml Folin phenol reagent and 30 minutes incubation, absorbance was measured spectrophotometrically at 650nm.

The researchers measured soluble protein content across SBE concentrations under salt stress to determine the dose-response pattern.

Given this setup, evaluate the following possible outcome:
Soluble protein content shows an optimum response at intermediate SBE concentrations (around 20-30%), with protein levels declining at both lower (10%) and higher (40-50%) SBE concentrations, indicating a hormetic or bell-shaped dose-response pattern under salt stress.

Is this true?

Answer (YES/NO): NO